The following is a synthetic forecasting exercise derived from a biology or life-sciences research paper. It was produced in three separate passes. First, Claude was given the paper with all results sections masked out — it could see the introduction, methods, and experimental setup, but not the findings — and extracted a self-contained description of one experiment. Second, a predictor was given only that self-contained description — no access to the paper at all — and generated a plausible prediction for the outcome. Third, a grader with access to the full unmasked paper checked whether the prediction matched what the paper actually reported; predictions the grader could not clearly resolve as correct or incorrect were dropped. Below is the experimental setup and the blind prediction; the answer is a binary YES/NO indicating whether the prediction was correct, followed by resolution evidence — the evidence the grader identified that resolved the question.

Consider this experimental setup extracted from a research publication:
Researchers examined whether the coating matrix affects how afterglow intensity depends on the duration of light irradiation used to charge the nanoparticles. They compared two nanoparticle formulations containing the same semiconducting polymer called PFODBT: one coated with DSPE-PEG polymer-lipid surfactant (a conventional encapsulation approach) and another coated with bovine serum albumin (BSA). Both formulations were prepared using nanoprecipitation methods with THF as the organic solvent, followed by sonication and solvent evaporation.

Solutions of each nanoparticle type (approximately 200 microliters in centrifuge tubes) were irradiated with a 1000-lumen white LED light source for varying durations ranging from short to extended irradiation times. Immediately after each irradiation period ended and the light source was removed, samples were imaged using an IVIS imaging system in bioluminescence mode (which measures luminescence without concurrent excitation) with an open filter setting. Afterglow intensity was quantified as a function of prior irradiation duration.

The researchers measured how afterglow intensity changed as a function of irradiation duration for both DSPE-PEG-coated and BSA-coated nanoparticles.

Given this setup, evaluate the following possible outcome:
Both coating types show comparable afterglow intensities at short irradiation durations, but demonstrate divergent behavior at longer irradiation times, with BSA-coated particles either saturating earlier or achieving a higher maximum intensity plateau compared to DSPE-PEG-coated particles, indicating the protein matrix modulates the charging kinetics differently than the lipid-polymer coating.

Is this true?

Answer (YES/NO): NO